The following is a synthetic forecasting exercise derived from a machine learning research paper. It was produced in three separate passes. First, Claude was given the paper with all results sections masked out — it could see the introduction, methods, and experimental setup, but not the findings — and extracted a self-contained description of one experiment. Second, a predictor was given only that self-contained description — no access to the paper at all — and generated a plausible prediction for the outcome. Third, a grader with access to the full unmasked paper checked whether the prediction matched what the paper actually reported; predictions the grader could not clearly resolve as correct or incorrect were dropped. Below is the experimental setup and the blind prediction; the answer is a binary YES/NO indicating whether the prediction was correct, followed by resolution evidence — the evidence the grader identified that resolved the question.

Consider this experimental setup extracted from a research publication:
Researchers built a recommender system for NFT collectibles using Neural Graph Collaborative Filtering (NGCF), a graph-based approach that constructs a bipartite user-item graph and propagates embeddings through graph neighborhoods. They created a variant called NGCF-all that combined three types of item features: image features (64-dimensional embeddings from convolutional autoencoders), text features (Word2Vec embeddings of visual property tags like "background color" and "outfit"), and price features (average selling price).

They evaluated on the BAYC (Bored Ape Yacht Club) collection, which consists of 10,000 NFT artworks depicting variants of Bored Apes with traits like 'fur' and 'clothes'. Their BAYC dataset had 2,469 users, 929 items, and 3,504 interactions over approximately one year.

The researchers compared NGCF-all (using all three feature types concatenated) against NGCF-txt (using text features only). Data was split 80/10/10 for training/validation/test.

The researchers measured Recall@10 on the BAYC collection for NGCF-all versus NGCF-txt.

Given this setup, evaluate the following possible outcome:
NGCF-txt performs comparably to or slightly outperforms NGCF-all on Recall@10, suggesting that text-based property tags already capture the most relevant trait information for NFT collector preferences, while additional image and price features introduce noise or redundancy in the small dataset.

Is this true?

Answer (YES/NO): NO